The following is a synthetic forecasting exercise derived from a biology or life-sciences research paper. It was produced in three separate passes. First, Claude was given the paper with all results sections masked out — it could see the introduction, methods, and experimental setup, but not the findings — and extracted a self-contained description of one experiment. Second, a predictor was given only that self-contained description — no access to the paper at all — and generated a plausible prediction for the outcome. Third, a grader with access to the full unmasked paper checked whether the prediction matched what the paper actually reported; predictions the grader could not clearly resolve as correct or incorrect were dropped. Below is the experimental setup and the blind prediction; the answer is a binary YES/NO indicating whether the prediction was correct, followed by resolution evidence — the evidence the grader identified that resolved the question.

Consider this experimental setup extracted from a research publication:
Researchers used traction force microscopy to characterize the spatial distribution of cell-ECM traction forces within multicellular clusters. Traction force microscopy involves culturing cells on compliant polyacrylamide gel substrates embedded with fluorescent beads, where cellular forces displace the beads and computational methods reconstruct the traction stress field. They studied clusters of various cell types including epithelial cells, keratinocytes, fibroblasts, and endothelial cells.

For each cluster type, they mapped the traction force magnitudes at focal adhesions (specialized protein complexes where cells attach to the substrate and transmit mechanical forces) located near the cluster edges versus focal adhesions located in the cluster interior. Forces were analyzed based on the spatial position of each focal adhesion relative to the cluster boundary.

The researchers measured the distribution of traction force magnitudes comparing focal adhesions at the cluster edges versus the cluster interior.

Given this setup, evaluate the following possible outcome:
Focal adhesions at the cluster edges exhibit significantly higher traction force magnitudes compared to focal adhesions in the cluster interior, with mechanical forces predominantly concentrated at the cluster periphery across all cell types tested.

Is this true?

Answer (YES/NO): YES